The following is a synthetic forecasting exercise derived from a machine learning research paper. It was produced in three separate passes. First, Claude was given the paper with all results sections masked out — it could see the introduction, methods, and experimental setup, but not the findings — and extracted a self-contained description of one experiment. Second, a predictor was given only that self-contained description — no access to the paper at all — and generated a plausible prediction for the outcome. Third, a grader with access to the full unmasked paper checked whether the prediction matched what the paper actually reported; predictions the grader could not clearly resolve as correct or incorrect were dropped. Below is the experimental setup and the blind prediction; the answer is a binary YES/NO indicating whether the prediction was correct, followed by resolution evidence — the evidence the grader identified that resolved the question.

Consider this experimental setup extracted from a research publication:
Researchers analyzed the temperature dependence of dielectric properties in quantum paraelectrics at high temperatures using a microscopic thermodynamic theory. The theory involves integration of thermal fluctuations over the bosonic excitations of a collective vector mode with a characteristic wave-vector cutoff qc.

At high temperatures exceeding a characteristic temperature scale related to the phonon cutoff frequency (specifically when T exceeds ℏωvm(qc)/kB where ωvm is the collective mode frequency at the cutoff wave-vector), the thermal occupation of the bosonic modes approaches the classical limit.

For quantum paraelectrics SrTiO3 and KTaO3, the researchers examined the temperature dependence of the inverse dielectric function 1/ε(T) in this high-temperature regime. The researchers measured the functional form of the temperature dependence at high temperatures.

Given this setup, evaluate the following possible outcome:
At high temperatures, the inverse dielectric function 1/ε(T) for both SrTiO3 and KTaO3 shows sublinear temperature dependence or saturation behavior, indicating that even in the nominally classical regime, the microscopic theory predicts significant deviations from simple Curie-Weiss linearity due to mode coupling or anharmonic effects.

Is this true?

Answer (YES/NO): NO